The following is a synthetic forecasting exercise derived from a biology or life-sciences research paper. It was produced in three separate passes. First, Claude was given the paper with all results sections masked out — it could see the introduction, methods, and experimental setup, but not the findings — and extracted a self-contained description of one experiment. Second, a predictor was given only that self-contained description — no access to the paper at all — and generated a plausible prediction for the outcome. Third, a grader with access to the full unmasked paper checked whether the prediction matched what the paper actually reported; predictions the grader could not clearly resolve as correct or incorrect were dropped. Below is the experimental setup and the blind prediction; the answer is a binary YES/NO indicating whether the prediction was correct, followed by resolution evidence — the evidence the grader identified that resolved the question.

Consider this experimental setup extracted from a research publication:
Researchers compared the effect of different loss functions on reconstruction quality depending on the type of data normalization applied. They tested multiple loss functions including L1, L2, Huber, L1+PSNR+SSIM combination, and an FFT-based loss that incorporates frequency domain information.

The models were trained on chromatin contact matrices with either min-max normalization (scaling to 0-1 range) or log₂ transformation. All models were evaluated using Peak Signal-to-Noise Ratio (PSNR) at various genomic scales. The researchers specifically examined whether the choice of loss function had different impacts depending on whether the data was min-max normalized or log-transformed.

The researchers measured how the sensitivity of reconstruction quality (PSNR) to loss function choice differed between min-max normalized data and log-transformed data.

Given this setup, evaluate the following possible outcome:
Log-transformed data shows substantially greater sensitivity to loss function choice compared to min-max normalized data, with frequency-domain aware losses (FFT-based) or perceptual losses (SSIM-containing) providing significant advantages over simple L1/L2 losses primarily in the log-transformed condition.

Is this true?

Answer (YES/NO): NO